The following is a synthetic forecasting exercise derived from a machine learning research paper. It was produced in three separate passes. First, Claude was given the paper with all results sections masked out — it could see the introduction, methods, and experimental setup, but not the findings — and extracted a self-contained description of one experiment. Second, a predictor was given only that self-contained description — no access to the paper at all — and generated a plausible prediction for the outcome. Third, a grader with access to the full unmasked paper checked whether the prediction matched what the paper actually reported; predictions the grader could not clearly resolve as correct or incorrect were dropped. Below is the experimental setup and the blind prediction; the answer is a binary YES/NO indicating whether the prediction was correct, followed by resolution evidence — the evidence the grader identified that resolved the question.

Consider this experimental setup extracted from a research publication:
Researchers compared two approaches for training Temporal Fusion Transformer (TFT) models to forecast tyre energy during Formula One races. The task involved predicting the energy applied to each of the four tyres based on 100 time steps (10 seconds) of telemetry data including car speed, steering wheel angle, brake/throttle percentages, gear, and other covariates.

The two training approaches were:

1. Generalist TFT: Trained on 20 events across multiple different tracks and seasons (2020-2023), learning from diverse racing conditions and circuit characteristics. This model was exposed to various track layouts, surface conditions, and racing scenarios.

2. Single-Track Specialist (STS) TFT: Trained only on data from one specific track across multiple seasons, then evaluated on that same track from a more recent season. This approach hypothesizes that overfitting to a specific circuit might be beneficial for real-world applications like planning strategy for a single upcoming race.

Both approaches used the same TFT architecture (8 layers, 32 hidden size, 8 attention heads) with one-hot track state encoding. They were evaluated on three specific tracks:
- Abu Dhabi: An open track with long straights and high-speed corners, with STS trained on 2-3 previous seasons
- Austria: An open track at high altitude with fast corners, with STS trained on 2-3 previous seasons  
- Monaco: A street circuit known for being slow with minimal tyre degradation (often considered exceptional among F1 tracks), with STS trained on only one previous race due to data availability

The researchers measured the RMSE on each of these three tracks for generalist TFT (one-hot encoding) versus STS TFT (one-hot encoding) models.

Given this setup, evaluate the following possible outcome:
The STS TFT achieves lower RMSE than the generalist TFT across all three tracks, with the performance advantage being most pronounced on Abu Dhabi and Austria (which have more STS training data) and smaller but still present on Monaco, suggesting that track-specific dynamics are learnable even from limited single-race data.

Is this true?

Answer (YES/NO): NO